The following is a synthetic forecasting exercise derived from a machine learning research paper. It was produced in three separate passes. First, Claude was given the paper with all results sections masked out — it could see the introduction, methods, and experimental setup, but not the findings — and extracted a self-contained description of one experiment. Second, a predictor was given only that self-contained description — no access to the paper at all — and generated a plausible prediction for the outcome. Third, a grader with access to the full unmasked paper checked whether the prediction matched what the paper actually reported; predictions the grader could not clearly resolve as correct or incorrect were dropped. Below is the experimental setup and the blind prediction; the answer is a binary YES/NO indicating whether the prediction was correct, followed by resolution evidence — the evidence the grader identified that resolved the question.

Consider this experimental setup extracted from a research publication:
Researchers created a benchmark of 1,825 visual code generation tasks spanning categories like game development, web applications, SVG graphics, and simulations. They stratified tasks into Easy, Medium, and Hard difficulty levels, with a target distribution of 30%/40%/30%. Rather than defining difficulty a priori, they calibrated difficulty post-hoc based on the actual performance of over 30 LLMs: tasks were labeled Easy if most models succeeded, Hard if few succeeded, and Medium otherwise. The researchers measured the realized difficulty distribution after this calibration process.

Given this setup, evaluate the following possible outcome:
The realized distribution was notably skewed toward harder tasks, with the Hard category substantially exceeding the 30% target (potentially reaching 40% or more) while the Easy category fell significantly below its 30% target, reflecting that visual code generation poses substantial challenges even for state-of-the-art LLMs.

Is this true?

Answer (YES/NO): NO